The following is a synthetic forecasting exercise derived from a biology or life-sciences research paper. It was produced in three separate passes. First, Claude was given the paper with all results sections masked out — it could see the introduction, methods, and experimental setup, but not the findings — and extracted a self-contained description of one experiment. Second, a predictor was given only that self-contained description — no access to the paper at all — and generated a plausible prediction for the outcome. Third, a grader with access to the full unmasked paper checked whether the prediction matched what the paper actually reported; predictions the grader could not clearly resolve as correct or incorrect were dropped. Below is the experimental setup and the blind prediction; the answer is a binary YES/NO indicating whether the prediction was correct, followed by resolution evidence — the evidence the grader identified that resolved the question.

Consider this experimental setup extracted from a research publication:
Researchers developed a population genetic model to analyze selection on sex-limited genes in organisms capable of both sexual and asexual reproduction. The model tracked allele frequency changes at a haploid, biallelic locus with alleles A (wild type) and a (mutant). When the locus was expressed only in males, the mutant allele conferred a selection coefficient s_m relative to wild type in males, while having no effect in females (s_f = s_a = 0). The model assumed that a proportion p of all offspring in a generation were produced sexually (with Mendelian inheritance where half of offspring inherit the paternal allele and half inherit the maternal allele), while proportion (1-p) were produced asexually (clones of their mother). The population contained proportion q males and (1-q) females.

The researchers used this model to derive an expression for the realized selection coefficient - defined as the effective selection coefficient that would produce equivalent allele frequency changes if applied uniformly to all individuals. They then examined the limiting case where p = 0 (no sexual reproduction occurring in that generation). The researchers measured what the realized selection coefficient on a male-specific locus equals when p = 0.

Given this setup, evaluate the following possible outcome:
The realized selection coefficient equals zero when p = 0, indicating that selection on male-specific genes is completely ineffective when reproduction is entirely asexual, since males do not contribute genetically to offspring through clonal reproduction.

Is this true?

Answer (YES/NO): YES